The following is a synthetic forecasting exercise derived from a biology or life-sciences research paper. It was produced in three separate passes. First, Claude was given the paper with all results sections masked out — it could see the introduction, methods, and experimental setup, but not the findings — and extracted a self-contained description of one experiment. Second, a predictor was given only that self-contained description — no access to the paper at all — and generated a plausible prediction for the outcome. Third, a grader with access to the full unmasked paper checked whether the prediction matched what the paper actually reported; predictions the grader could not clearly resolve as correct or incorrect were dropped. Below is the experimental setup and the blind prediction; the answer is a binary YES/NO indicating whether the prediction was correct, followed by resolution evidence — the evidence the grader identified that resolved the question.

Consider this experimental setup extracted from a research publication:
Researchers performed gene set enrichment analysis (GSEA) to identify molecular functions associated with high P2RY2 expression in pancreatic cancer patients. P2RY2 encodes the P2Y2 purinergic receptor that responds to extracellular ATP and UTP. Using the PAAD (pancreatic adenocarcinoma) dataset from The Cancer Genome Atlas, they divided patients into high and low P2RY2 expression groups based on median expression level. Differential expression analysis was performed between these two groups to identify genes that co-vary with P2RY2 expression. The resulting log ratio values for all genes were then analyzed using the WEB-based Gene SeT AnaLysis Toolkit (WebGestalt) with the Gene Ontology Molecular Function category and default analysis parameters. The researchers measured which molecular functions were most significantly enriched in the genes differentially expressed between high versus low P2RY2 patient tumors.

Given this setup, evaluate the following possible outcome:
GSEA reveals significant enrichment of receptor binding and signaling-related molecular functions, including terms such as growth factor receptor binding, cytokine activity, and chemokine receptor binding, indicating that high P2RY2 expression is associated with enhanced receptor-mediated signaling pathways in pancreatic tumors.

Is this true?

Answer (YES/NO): NO